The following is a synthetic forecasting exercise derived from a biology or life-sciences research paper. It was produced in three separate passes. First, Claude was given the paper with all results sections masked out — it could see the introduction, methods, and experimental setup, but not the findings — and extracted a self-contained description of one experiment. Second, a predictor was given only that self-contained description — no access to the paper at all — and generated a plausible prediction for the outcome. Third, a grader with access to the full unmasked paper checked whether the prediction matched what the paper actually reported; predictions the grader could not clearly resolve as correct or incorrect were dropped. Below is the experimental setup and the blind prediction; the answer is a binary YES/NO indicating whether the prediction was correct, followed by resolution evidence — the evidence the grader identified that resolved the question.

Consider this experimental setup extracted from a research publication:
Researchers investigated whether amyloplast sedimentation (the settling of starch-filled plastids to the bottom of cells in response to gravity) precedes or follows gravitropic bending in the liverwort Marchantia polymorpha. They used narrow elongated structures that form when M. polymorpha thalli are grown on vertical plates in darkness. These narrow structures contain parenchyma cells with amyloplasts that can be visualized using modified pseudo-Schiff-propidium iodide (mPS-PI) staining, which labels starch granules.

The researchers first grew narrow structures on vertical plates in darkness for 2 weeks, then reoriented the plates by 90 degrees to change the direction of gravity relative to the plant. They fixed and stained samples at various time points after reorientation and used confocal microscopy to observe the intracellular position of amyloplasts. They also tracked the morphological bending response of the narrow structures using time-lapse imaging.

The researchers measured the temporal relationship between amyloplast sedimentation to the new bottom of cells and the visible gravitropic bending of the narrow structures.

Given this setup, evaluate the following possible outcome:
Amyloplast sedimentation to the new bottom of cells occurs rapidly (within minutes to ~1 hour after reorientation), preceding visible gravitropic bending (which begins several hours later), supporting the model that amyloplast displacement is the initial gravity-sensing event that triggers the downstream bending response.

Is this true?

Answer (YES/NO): NO